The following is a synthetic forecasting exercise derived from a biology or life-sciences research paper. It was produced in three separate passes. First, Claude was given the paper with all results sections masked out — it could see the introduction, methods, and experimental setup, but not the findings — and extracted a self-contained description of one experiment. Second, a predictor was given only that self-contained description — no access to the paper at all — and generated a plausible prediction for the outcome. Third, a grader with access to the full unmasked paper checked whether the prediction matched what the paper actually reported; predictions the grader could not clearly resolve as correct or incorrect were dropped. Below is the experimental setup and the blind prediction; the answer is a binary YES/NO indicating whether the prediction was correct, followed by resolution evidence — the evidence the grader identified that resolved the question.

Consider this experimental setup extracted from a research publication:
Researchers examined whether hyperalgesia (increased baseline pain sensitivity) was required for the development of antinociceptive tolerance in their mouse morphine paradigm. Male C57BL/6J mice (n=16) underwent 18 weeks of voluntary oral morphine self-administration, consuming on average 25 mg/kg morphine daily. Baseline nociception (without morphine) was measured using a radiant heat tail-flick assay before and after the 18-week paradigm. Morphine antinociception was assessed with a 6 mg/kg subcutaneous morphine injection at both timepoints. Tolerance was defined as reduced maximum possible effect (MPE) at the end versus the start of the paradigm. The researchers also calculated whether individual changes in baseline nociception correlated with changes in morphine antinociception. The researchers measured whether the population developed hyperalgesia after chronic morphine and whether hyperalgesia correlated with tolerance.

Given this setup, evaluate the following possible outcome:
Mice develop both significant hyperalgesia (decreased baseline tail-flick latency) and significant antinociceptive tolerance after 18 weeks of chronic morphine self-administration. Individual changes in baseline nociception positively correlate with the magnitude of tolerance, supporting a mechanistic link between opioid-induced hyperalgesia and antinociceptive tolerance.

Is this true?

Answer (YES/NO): NO